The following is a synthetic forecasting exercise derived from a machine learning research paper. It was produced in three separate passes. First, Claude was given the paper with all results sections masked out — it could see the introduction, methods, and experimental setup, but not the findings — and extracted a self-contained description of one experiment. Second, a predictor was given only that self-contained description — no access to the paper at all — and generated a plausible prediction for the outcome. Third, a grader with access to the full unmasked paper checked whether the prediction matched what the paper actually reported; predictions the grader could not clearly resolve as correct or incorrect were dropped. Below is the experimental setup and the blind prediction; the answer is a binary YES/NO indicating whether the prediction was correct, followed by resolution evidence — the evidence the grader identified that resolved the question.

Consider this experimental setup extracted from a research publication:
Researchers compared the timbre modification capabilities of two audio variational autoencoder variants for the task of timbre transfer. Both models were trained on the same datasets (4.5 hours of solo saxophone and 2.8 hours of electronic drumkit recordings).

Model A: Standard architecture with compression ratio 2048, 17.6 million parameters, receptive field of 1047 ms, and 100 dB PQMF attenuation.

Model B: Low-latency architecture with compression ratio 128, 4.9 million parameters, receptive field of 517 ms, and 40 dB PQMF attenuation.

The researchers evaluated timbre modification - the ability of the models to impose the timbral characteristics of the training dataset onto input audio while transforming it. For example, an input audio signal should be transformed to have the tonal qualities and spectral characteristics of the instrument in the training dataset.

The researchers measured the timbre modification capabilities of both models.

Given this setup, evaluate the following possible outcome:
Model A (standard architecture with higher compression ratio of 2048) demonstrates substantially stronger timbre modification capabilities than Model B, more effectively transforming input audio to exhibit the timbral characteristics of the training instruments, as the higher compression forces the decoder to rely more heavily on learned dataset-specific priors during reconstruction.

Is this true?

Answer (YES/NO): NO